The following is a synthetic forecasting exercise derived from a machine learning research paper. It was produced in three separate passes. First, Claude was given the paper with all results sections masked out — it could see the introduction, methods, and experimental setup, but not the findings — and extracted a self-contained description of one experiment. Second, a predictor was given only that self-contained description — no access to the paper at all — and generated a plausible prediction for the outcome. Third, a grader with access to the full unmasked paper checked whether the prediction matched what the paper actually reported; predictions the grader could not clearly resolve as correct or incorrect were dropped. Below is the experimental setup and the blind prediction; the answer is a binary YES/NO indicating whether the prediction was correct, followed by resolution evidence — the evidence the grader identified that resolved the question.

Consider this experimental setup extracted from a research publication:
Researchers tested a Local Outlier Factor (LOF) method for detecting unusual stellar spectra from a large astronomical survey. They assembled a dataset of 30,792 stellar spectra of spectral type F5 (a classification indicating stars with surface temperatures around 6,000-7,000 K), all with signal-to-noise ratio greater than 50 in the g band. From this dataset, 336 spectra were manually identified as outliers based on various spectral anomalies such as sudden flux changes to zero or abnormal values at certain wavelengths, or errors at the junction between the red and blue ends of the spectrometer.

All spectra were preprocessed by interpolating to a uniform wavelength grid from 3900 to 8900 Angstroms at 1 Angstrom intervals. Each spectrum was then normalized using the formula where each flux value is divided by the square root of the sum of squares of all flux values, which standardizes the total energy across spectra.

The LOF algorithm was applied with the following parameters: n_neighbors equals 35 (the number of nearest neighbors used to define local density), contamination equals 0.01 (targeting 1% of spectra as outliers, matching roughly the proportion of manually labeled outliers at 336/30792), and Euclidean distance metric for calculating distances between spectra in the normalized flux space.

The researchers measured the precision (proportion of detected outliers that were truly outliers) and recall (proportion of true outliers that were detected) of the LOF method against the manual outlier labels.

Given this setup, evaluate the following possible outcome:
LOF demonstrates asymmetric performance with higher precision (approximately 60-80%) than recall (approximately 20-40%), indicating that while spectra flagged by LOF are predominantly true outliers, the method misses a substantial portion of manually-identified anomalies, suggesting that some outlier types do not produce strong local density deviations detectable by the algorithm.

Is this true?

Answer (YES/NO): NO